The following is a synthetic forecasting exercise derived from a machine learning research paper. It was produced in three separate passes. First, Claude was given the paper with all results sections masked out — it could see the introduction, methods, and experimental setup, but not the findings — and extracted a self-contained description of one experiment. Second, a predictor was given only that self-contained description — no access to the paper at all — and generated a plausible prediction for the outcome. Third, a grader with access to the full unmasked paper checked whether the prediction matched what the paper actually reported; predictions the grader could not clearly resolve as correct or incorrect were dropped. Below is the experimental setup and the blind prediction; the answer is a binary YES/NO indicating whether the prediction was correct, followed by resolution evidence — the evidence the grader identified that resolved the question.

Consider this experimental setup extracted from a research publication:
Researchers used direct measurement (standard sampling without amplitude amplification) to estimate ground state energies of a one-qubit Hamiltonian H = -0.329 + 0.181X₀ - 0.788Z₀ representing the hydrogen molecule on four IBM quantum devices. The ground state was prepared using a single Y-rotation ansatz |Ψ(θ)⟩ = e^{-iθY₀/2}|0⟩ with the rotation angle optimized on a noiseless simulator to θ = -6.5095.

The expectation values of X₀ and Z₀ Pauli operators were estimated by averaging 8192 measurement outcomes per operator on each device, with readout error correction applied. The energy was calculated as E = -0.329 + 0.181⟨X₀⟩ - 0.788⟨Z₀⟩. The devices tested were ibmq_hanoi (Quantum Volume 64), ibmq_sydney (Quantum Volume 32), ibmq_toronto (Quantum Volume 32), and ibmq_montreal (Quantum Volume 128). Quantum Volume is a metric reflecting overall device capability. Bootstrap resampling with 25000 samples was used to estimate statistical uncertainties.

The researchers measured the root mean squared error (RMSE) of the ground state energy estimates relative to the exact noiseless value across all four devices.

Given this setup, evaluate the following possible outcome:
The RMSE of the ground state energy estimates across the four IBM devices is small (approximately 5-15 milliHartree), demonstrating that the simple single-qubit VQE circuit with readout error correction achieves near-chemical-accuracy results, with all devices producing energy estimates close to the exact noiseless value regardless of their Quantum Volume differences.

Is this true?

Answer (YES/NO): NO